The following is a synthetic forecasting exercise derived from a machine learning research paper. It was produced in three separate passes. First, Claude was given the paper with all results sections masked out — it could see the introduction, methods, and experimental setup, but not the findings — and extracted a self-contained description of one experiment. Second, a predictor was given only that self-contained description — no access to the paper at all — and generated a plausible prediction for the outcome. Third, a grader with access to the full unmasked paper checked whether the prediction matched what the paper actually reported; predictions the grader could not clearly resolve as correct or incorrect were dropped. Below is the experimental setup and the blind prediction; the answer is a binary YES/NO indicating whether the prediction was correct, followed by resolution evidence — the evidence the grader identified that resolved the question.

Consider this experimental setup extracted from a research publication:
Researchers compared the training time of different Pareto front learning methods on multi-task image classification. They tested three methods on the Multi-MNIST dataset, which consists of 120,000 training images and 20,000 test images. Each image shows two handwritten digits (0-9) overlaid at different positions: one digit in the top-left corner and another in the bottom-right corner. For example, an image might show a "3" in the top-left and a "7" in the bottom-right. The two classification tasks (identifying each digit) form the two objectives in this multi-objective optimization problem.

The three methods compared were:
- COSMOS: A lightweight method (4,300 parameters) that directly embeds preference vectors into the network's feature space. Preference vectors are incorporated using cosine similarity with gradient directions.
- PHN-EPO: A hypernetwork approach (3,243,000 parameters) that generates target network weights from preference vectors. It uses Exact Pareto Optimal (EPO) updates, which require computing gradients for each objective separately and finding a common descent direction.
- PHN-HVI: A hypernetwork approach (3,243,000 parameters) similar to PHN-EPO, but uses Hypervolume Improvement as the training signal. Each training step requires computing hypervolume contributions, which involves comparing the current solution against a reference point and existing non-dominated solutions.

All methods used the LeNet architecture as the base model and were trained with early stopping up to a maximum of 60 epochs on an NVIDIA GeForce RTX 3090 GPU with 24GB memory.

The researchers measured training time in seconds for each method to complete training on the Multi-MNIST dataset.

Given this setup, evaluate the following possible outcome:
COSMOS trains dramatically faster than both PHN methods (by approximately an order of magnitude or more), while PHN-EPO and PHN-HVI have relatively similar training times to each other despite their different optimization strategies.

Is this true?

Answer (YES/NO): NO